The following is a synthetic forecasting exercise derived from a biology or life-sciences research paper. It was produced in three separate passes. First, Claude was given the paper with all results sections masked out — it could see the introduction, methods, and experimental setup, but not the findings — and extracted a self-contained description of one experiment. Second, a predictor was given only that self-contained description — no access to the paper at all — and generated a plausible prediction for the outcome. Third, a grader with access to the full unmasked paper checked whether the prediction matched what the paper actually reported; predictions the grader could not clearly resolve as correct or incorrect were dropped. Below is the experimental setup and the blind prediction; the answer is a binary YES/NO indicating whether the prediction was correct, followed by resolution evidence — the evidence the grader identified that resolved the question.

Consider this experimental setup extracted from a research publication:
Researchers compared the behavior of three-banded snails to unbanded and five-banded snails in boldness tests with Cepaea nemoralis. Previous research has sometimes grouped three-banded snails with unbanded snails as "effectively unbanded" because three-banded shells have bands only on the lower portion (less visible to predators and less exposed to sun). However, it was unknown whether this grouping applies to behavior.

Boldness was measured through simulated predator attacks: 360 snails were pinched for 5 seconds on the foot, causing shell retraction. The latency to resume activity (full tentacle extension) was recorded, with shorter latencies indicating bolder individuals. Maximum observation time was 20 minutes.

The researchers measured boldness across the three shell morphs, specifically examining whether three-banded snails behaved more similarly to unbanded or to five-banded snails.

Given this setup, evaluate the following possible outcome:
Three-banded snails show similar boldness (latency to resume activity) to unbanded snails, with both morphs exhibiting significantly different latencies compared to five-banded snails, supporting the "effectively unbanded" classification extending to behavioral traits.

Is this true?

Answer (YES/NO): YES